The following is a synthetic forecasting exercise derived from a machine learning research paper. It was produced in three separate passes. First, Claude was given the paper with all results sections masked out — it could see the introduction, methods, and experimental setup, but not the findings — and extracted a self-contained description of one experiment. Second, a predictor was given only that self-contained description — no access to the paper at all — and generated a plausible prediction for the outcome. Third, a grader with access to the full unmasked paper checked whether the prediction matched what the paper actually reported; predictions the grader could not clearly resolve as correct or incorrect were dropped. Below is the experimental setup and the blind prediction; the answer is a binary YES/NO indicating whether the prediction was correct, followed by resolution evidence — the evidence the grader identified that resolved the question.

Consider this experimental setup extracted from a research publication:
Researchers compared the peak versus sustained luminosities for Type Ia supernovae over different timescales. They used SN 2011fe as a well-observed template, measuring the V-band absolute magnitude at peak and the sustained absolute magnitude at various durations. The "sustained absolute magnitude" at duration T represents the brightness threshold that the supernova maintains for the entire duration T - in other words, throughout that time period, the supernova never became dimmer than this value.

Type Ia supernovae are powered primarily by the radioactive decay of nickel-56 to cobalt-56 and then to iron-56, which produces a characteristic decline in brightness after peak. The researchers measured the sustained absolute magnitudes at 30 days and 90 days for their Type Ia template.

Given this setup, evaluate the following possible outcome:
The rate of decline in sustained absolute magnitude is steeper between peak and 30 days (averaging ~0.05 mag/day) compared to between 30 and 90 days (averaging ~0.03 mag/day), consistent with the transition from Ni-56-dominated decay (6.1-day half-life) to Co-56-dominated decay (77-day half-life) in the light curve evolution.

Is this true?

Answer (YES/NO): NO